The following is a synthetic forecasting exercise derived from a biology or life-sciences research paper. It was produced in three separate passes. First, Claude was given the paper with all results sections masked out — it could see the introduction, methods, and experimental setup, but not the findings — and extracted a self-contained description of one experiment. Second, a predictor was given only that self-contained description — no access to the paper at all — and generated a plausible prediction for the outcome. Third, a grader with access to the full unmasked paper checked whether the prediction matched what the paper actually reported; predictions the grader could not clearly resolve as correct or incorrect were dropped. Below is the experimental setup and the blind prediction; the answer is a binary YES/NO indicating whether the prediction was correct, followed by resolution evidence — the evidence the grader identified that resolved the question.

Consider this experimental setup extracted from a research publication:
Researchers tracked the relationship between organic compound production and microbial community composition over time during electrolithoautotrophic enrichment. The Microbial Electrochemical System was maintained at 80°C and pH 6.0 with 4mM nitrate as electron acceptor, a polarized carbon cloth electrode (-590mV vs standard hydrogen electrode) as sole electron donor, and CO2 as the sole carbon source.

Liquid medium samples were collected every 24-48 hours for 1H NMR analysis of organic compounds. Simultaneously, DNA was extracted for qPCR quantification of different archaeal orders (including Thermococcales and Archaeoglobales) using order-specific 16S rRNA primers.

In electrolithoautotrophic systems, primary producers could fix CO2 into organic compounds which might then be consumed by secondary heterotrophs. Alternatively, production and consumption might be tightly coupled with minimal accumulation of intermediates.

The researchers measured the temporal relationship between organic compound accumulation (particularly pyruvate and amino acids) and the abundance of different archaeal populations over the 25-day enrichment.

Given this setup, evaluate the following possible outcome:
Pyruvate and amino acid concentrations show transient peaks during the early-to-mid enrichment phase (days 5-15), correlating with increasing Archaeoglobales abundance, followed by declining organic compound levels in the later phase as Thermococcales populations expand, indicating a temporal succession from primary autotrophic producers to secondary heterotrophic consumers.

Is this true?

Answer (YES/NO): NO